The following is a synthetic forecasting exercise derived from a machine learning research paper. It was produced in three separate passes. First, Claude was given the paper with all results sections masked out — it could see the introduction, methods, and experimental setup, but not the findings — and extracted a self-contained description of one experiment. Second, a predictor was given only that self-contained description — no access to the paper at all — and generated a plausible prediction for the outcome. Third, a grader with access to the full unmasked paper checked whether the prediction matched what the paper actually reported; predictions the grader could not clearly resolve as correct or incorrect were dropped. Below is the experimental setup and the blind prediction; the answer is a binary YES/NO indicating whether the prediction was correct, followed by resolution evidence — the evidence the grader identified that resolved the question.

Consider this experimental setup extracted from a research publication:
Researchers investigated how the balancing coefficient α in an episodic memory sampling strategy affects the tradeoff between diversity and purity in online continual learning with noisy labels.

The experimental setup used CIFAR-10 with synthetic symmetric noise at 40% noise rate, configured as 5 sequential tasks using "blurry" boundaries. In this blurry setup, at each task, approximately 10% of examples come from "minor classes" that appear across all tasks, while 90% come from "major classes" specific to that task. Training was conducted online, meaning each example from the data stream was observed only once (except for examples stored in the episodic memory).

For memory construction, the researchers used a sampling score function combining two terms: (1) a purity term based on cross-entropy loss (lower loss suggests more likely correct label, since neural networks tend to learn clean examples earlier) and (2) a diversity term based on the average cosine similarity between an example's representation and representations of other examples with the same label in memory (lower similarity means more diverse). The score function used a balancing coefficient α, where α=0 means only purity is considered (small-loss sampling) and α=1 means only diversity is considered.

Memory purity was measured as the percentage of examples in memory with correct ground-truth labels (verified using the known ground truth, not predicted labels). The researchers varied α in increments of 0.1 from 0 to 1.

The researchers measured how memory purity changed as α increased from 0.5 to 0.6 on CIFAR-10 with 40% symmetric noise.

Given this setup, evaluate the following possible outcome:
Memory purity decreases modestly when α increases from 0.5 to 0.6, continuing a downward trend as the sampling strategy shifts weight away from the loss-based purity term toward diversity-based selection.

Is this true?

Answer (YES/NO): NO